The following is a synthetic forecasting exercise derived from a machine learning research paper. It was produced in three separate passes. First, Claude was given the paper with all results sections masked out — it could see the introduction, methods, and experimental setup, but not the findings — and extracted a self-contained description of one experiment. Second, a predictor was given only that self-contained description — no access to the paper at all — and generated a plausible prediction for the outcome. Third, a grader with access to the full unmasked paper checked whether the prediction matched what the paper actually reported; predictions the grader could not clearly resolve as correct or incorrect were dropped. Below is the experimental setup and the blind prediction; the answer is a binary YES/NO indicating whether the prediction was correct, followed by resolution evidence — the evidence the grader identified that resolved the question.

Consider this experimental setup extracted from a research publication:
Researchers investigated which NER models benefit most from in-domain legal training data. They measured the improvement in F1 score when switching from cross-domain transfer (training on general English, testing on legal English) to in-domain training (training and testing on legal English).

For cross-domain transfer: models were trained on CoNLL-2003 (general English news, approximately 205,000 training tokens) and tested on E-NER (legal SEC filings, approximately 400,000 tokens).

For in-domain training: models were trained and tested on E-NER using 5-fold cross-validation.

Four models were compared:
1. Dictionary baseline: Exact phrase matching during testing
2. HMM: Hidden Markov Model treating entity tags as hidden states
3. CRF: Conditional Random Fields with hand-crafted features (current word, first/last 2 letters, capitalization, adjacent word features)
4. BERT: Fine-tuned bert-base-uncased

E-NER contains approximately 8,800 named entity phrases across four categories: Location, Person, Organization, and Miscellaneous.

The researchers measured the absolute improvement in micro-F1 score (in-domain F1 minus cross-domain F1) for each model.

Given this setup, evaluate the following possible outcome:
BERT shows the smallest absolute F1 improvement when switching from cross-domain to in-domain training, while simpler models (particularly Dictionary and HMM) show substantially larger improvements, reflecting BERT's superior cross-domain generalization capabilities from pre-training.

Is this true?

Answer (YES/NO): NO